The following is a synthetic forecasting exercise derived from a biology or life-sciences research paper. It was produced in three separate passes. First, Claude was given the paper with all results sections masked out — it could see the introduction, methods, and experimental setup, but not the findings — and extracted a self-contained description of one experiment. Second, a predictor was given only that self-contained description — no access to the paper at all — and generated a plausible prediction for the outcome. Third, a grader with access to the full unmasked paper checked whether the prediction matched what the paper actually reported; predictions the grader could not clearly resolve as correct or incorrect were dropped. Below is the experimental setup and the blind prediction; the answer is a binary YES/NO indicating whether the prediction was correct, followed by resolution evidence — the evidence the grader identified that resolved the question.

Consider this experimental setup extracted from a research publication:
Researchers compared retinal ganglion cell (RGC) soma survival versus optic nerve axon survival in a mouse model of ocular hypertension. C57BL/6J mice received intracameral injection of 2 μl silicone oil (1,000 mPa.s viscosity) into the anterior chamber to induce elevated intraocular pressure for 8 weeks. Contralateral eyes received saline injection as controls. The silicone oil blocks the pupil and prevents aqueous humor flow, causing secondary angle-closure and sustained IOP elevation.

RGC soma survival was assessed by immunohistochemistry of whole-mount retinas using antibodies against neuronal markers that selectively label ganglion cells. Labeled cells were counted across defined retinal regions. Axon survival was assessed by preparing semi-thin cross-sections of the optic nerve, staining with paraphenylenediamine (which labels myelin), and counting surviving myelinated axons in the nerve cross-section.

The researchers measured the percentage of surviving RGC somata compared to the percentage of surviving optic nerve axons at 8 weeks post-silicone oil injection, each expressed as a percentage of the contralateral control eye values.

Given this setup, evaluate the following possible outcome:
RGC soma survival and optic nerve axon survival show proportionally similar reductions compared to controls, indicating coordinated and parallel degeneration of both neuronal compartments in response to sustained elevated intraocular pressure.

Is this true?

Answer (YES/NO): NO